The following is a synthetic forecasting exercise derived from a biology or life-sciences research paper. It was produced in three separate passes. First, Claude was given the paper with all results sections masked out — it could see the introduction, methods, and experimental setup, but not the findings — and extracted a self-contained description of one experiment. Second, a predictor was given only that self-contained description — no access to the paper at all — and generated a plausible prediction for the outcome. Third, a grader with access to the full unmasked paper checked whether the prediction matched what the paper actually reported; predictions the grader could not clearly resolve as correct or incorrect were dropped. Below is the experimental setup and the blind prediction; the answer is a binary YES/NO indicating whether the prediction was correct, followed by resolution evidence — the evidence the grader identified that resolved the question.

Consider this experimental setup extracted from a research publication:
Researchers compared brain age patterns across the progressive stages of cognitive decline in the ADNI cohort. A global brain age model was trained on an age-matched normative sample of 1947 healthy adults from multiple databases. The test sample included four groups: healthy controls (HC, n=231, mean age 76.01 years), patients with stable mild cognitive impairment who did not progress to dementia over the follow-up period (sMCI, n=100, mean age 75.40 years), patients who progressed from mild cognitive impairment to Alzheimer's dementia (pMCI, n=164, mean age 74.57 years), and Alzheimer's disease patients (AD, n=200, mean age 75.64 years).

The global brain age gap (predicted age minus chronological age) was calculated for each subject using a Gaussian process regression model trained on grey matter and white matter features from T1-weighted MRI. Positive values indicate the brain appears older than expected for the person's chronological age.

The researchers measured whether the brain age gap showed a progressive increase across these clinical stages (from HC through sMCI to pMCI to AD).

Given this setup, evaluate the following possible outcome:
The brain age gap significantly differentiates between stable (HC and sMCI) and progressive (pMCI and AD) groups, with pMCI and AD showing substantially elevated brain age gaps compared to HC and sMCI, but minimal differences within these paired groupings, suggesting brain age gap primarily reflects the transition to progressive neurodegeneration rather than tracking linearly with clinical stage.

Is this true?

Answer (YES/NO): YES